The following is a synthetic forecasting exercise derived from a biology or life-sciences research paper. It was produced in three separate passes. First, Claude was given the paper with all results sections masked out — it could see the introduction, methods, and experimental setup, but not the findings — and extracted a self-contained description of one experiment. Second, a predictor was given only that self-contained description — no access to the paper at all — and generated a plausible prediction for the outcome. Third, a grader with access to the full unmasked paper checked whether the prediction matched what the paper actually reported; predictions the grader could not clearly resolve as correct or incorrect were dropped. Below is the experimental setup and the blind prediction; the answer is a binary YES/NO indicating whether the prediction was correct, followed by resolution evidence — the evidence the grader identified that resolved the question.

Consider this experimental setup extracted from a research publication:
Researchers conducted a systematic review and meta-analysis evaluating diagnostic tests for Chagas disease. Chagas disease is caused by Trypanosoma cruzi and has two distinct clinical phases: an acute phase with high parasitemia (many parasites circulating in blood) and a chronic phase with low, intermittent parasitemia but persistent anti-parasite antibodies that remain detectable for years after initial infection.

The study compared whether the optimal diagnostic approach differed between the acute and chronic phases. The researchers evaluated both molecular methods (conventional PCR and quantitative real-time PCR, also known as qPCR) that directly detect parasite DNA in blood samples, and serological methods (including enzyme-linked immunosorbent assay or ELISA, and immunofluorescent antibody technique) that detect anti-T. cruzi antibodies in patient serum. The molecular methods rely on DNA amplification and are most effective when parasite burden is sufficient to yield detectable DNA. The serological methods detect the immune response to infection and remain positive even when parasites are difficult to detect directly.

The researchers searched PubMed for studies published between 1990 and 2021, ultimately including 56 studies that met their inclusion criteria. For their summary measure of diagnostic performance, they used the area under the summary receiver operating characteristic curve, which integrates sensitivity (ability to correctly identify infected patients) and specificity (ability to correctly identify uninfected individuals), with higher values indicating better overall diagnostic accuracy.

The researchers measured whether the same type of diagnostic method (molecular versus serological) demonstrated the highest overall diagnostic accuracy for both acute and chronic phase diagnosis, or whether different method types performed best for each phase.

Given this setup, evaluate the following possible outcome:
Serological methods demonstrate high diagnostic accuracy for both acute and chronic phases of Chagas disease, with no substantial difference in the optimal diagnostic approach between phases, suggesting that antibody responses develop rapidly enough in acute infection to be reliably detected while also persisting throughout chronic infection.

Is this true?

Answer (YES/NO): YES